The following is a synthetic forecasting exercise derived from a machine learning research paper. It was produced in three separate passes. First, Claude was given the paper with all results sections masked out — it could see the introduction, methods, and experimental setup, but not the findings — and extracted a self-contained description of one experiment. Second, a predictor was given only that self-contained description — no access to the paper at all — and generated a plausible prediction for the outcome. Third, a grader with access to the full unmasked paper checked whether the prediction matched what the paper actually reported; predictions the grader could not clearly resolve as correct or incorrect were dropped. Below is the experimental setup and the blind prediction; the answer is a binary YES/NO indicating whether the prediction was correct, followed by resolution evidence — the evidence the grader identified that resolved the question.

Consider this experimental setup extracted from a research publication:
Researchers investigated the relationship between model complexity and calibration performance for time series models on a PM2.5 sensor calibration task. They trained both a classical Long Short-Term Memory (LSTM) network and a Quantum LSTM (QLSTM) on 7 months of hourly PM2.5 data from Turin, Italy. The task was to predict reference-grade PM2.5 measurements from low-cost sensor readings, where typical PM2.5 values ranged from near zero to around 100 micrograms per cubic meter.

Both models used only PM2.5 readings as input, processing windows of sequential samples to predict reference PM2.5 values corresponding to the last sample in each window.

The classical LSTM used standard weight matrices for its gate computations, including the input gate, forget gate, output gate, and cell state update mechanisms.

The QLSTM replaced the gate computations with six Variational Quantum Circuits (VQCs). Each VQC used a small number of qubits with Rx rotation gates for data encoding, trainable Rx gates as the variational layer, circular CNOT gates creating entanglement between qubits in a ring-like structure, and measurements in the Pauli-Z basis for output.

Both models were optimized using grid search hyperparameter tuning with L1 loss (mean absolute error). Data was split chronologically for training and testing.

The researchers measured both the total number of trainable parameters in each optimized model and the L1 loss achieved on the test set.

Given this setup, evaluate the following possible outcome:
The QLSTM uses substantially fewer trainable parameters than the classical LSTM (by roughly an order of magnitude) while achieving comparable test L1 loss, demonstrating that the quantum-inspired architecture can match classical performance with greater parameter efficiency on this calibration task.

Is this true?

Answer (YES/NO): YES